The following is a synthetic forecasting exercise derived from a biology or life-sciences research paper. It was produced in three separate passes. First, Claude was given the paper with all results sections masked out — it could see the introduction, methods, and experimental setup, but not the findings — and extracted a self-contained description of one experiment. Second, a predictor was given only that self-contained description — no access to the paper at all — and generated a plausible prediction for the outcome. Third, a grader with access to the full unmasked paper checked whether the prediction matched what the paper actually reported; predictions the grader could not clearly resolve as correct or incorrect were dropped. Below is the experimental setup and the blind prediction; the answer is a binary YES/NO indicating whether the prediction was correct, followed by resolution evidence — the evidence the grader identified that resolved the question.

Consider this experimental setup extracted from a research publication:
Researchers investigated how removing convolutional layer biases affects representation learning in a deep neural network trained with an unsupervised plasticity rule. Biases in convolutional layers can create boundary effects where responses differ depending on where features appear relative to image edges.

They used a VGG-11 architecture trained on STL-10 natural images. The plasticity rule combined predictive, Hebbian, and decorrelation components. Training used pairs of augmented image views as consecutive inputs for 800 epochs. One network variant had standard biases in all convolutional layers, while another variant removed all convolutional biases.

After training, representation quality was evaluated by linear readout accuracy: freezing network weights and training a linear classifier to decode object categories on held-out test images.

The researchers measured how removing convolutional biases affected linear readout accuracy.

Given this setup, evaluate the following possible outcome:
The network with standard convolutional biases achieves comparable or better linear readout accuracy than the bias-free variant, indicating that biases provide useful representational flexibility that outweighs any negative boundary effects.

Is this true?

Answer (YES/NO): YES